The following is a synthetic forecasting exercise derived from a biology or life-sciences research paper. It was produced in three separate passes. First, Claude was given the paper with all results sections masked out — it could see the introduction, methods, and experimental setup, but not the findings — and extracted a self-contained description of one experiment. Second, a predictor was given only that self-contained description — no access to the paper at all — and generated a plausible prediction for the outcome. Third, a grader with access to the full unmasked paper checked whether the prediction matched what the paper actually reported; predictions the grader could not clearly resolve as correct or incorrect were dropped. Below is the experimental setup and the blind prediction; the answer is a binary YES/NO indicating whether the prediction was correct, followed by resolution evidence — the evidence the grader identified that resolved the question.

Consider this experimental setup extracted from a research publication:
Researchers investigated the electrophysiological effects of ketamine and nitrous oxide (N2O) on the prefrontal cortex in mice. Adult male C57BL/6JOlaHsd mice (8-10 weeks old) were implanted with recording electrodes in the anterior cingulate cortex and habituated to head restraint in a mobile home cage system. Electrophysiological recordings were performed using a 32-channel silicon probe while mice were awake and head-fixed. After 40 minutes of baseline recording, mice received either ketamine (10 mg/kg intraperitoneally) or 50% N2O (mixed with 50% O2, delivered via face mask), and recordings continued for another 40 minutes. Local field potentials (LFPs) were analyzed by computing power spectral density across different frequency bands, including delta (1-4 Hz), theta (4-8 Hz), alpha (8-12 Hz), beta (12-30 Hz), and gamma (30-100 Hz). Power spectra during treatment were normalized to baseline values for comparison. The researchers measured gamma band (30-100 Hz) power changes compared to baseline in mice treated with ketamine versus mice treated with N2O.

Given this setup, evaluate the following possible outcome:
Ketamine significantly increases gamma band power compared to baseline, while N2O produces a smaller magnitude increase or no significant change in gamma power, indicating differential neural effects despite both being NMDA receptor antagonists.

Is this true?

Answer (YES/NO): YES